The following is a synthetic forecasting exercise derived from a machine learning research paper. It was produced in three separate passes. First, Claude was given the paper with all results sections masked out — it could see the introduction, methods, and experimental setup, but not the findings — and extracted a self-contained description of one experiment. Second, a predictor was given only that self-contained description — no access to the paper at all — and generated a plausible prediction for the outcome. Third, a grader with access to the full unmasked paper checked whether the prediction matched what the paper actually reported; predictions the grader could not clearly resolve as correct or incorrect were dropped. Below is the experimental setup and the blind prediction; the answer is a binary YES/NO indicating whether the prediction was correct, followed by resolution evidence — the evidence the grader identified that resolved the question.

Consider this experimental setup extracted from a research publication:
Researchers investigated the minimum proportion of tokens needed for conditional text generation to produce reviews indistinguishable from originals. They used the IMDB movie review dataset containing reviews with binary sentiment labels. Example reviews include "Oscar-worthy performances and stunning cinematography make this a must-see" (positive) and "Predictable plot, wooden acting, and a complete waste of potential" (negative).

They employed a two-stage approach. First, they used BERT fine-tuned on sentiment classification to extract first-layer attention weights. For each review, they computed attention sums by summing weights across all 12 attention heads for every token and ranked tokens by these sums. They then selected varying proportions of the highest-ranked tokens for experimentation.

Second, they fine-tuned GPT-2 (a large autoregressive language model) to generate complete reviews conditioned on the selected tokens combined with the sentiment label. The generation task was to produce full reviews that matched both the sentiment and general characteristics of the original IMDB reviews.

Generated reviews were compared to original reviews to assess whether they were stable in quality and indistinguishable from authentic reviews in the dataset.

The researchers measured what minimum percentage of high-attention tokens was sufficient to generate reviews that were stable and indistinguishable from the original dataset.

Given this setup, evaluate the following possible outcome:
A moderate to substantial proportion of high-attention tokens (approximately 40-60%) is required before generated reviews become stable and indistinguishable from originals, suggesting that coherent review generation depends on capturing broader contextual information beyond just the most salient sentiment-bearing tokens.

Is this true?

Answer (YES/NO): NO